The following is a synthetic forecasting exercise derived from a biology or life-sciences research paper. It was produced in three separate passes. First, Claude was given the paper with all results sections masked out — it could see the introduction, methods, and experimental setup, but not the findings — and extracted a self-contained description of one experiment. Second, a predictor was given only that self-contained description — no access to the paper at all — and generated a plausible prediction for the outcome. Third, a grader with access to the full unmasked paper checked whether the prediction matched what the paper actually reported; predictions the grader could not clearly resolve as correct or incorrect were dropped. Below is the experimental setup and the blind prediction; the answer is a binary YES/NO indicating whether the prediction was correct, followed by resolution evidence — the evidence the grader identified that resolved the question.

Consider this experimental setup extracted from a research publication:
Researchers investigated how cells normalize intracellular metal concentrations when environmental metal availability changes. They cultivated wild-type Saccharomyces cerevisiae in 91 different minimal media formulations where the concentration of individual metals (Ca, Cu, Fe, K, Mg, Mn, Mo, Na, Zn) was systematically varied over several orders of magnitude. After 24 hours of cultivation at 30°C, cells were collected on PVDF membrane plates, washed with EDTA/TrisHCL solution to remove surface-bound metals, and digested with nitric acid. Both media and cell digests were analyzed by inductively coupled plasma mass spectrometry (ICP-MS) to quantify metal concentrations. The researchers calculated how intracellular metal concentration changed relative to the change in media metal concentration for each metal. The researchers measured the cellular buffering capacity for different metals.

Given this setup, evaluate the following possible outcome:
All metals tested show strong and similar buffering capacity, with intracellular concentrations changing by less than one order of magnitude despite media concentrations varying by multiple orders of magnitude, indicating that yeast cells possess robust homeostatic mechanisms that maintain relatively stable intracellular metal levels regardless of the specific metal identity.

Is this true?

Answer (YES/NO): NO